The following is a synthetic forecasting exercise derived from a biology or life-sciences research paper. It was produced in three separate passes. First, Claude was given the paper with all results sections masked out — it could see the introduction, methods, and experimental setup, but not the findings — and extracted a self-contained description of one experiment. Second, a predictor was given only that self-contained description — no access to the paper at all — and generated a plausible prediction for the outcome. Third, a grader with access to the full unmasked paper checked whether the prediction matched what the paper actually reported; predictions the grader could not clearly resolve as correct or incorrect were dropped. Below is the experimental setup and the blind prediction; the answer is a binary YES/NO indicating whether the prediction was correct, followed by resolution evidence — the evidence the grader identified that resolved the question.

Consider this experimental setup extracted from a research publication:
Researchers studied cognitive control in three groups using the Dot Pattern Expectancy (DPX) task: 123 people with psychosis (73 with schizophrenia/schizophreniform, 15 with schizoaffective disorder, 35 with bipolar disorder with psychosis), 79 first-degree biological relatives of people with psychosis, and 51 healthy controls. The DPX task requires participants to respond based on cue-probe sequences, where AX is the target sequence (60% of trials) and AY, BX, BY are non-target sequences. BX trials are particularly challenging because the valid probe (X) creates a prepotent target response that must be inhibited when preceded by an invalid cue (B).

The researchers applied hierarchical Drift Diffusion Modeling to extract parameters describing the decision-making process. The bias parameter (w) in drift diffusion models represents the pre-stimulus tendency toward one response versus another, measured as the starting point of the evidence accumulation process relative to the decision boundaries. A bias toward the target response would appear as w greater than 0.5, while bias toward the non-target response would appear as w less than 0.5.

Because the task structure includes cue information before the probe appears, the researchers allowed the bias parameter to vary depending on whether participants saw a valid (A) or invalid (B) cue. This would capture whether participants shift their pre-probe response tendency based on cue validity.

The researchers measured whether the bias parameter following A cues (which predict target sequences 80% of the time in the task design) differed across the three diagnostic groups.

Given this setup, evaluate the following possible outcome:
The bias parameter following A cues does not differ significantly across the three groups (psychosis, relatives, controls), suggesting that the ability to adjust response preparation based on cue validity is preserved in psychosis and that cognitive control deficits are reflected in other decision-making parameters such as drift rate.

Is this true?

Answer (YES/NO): NO